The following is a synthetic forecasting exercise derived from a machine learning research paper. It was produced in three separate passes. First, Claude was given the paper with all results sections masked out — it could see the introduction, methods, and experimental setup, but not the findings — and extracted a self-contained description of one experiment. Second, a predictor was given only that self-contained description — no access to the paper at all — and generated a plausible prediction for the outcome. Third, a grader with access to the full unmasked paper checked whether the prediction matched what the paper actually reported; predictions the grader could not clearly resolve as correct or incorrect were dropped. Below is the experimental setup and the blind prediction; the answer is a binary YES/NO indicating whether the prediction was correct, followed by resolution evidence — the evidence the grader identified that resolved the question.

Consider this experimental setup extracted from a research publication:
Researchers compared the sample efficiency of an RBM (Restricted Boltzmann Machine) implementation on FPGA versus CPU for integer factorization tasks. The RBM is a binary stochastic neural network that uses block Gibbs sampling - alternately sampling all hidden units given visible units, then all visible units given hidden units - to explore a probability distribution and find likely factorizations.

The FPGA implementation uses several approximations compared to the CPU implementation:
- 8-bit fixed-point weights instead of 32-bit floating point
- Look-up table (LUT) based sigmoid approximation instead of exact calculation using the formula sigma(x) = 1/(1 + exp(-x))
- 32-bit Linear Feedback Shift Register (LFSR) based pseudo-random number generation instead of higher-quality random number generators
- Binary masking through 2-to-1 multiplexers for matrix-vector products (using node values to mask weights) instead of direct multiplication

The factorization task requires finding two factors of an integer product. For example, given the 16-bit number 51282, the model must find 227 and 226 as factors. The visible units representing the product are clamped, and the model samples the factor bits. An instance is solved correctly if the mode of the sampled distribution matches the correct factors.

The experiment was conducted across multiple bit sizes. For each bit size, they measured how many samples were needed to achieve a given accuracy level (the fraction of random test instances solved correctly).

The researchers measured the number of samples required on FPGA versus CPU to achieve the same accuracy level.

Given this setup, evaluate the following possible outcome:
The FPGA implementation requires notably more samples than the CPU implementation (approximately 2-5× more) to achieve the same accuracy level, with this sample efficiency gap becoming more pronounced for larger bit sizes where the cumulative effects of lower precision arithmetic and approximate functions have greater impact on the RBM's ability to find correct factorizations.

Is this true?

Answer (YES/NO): NO